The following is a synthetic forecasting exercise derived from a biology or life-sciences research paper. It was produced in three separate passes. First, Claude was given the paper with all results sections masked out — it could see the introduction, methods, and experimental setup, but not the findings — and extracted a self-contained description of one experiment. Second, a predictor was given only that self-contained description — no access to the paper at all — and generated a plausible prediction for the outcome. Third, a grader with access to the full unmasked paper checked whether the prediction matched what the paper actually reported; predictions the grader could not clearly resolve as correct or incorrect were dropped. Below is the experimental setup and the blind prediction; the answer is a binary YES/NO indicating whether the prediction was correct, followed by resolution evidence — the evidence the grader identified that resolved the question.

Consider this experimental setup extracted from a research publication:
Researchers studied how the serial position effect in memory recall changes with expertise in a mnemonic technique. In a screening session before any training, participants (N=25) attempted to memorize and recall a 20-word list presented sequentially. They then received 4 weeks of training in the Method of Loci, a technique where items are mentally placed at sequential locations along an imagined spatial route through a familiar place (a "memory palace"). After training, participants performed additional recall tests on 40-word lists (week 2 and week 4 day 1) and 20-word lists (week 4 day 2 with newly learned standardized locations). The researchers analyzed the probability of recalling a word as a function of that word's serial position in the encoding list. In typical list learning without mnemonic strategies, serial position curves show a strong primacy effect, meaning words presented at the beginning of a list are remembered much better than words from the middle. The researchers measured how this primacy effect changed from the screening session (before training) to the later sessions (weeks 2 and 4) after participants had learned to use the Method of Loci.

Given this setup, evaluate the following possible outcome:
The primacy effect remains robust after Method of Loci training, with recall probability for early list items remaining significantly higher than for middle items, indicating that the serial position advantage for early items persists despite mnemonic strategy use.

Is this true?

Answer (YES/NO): NO